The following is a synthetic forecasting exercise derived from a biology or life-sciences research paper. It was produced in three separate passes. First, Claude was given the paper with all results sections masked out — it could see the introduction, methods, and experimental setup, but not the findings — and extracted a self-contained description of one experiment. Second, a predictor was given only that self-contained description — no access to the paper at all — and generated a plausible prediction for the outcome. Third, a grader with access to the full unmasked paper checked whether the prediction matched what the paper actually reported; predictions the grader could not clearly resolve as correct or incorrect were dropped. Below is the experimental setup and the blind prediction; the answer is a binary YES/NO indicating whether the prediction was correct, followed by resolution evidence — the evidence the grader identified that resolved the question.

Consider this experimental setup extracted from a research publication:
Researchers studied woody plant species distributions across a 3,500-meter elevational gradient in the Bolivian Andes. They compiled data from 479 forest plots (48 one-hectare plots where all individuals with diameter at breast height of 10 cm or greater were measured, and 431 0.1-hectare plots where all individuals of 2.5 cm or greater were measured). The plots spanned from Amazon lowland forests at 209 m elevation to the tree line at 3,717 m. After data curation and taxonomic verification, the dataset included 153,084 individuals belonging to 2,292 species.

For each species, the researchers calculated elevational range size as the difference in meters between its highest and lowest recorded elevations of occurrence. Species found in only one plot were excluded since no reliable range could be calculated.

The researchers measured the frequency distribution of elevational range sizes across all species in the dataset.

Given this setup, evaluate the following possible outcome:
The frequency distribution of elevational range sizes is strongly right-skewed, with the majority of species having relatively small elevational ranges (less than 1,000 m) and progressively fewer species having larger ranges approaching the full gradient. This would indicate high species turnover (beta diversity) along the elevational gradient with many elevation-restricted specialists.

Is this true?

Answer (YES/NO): YES